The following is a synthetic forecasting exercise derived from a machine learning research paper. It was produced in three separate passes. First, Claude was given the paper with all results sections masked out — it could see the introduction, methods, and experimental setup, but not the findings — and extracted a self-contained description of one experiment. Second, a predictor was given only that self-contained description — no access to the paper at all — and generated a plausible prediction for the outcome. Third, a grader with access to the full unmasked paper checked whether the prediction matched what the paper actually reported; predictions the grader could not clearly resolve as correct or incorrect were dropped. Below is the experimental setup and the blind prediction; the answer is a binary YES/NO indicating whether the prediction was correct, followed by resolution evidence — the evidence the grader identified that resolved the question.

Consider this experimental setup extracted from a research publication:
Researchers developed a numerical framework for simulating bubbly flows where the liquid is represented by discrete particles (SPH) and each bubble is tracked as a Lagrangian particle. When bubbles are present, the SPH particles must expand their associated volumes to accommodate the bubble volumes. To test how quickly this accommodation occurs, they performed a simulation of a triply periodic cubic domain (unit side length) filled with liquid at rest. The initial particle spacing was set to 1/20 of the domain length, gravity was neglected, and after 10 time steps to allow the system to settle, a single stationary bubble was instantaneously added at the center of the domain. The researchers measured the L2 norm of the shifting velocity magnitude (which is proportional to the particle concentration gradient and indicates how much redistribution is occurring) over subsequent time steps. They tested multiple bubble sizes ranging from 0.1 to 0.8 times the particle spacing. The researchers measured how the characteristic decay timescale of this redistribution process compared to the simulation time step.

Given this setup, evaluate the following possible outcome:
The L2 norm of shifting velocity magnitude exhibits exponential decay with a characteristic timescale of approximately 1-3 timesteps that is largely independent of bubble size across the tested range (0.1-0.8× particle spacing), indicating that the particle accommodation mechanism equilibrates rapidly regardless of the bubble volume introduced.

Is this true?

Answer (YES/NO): NO